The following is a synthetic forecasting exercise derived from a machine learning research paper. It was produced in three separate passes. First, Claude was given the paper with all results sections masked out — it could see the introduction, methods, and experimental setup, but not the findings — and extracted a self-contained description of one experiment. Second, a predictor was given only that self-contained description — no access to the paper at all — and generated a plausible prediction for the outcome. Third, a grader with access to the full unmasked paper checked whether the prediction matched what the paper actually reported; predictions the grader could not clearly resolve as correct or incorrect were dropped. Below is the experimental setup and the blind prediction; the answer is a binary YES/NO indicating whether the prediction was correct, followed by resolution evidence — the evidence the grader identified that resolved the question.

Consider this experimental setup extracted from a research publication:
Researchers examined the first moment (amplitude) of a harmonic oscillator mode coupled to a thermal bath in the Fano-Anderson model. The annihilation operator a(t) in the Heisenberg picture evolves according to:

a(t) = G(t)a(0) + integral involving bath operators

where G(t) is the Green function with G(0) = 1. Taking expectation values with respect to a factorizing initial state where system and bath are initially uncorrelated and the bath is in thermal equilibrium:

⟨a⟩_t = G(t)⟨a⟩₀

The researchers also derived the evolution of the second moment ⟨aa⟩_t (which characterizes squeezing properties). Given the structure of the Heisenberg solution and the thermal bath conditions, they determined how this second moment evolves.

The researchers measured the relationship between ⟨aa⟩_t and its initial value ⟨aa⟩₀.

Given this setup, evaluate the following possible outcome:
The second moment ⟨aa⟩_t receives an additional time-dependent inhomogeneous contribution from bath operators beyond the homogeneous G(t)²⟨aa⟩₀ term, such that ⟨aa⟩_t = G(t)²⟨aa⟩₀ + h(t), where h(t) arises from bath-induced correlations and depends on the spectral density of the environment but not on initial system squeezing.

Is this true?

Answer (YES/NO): NO